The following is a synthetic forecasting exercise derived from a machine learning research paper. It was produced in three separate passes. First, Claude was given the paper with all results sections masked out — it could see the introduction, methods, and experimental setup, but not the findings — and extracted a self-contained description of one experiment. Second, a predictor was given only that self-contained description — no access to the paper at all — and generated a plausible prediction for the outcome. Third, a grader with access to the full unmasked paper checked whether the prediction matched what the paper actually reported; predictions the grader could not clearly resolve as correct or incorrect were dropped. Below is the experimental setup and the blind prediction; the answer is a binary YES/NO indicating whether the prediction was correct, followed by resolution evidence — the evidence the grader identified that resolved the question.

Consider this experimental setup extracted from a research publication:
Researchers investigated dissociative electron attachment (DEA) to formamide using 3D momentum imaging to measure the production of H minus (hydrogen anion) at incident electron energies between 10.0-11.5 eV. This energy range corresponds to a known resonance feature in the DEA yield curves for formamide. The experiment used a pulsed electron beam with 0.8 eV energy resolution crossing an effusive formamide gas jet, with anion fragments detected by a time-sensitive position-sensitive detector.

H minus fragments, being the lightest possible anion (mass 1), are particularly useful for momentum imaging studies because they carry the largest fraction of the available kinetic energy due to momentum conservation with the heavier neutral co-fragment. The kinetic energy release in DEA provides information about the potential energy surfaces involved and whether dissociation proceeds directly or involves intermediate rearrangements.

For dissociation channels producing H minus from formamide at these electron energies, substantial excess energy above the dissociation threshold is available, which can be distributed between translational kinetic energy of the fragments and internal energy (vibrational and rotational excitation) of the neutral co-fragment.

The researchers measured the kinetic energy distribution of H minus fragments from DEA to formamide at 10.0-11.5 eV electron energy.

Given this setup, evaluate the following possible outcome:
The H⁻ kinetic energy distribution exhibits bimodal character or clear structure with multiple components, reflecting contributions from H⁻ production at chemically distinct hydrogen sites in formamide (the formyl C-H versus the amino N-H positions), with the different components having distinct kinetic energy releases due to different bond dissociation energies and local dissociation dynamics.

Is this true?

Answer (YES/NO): NO